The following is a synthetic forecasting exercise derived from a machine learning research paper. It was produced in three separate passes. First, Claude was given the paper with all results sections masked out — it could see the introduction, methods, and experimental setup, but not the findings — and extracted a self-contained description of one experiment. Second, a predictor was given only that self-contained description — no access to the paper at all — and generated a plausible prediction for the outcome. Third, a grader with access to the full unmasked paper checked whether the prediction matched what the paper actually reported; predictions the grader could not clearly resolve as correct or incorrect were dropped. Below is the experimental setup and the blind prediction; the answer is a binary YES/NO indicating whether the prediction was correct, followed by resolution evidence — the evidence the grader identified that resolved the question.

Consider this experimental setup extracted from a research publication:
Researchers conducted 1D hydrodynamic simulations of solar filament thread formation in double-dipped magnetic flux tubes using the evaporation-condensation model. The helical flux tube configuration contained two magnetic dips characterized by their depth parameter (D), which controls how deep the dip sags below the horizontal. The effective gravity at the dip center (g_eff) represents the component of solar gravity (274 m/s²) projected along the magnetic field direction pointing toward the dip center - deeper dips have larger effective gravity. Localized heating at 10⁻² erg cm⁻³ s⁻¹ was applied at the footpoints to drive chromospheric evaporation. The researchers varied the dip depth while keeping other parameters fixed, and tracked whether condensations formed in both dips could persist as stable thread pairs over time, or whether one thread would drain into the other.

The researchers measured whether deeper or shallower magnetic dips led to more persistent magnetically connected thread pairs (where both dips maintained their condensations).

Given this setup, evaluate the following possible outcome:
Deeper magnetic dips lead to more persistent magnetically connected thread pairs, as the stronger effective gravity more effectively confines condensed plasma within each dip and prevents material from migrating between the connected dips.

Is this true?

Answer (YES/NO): YES